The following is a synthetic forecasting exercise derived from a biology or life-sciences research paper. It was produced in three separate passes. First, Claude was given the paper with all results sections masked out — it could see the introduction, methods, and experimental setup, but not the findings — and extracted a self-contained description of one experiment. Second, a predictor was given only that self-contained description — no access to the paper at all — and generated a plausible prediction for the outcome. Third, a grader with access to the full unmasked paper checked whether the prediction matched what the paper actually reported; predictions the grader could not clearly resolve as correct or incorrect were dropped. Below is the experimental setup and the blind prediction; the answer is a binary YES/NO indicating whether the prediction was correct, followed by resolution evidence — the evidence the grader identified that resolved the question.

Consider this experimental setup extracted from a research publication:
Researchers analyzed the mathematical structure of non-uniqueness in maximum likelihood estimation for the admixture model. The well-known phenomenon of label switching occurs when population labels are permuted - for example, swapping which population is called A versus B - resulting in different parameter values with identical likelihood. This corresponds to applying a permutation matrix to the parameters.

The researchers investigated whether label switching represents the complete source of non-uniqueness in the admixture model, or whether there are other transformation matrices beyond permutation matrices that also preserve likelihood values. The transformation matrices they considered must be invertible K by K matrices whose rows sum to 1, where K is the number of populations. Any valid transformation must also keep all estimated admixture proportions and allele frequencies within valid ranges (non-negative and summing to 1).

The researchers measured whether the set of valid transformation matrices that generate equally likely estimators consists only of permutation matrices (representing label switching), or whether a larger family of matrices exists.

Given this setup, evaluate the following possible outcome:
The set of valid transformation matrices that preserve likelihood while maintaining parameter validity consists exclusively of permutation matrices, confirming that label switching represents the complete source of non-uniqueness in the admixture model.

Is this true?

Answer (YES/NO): NO